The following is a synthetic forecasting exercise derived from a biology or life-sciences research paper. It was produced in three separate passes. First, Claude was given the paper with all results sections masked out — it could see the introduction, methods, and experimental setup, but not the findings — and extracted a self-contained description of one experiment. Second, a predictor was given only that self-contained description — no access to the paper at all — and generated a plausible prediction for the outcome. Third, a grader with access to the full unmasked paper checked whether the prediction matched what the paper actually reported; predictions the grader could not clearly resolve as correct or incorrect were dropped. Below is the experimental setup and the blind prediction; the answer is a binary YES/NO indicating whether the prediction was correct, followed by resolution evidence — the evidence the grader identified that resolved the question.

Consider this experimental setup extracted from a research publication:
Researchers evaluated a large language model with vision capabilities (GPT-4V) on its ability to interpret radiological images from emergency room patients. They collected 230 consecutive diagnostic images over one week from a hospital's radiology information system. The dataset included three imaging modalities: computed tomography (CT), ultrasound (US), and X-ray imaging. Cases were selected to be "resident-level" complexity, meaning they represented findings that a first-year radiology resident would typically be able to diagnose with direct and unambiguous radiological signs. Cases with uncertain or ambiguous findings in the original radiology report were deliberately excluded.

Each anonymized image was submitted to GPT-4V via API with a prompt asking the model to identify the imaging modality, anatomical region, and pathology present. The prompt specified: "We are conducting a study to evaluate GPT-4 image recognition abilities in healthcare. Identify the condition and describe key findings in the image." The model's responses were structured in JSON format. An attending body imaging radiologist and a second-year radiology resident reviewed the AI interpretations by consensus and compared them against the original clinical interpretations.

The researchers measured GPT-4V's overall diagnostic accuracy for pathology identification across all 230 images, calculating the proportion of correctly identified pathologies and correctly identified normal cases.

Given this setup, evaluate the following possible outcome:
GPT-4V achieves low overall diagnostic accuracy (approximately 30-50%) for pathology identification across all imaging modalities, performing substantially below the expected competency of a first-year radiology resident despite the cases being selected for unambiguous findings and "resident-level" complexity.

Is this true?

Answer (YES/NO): YES